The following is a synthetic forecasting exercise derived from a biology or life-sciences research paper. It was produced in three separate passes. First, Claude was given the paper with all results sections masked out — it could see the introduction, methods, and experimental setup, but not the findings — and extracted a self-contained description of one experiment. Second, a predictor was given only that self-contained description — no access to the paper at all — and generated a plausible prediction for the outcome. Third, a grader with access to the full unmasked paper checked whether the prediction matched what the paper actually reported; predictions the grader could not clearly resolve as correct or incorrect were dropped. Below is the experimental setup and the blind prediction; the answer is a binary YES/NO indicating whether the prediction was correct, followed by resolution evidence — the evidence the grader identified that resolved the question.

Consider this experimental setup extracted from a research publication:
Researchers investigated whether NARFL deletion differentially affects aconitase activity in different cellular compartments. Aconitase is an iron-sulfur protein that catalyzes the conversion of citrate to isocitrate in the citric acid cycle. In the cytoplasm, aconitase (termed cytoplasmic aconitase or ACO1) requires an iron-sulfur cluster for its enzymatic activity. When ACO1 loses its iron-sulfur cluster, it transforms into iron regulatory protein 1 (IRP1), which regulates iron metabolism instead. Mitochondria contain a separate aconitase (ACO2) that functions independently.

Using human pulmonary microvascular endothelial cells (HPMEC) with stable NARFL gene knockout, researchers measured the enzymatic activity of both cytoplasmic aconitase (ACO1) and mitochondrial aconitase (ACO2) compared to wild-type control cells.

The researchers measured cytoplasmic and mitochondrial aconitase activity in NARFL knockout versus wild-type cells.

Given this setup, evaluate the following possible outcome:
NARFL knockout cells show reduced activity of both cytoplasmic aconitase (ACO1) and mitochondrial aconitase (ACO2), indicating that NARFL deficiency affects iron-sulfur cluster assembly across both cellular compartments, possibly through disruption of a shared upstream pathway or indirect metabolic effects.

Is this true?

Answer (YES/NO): NO